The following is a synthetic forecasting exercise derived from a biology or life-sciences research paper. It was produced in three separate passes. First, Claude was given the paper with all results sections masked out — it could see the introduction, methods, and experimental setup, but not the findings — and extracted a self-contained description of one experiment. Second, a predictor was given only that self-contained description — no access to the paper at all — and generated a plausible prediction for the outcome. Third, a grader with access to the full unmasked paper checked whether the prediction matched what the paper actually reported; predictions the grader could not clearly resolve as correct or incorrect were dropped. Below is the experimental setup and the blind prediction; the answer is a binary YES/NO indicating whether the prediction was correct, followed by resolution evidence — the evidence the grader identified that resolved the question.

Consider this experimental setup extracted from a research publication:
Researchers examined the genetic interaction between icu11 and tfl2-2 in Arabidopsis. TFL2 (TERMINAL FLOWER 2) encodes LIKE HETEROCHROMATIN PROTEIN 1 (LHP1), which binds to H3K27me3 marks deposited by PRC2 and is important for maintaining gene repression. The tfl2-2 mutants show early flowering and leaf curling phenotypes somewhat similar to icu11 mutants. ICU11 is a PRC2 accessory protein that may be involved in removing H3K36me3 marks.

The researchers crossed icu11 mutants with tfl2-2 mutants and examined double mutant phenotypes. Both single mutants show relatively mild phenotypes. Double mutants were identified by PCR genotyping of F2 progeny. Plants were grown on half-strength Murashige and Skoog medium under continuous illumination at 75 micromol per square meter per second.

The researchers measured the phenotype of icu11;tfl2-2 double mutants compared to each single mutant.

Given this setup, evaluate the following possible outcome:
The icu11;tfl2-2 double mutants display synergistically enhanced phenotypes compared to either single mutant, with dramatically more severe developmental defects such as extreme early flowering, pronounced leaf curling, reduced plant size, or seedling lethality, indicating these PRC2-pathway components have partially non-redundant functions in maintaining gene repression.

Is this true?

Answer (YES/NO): YES